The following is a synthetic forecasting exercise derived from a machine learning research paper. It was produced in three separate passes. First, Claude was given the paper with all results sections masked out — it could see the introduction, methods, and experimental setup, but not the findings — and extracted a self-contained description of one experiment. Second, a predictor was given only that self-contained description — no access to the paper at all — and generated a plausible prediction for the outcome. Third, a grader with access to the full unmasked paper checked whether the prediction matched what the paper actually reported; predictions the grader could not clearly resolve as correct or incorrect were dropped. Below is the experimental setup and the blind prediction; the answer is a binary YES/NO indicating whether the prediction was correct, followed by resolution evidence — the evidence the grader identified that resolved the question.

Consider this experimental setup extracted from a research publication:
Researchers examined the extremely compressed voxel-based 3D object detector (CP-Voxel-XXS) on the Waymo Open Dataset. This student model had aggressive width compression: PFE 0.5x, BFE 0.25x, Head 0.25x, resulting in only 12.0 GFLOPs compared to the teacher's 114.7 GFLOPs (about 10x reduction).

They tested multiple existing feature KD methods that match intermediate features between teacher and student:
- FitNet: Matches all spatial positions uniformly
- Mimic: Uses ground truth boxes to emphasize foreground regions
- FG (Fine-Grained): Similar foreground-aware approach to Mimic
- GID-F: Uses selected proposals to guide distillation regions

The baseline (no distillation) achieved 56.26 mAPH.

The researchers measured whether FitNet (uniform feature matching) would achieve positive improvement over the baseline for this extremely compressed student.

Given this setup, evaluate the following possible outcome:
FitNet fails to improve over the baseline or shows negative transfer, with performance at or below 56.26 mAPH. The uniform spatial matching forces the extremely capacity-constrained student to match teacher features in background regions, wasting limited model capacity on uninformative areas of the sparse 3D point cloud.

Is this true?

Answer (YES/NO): YES